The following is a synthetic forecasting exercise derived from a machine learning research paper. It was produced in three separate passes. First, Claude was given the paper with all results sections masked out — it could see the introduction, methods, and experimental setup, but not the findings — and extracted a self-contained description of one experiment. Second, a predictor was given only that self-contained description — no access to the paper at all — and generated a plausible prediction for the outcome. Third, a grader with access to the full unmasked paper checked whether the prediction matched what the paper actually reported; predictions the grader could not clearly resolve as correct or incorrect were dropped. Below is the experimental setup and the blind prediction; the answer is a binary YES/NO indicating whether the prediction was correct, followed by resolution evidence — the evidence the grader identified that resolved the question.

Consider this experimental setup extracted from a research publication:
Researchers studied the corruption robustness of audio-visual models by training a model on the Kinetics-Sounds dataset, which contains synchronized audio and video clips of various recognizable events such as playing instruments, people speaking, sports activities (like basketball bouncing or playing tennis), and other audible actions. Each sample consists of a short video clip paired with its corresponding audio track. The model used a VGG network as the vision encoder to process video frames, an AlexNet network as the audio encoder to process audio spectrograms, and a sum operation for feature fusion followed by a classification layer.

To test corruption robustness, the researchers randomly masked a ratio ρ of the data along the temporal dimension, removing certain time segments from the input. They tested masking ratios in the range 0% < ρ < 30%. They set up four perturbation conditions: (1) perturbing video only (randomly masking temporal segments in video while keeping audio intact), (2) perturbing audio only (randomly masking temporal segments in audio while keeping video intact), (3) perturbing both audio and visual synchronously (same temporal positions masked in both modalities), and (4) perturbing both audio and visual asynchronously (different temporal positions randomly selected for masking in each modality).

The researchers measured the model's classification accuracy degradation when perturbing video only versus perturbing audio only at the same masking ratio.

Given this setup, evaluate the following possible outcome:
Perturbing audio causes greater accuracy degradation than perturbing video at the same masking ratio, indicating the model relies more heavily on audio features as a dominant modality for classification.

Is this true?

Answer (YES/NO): NO